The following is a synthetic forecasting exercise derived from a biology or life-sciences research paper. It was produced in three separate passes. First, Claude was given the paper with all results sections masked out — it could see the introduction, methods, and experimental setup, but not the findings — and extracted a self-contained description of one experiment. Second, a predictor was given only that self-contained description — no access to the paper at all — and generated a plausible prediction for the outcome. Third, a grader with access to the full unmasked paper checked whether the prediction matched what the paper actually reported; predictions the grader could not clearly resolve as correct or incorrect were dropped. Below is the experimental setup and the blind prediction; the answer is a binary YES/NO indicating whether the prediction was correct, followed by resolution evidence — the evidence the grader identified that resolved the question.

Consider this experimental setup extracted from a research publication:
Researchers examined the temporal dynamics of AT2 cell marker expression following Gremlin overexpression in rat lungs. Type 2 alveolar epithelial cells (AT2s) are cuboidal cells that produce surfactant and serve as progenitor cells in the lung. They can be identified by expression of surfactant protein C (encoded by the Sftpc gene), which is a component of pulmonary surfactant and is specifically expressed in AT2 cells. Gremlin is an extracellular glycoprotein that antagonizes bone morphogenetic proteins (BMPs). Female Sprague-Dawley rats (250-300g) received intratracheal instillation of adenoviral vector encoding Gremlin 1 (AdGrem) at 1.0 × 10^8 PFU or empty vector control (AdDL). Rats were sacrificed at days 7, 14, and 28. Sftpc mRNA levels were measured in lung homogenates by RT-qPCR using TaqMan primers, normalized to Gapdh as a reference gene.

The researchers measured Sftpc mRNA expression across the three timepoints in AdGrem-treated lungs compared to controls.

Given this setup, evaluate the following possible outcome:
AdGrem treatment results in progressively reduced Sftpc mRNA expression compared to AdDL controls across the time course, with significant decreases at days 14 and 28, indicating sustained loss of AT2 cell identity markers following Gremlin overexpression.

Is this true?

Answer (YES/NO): NO